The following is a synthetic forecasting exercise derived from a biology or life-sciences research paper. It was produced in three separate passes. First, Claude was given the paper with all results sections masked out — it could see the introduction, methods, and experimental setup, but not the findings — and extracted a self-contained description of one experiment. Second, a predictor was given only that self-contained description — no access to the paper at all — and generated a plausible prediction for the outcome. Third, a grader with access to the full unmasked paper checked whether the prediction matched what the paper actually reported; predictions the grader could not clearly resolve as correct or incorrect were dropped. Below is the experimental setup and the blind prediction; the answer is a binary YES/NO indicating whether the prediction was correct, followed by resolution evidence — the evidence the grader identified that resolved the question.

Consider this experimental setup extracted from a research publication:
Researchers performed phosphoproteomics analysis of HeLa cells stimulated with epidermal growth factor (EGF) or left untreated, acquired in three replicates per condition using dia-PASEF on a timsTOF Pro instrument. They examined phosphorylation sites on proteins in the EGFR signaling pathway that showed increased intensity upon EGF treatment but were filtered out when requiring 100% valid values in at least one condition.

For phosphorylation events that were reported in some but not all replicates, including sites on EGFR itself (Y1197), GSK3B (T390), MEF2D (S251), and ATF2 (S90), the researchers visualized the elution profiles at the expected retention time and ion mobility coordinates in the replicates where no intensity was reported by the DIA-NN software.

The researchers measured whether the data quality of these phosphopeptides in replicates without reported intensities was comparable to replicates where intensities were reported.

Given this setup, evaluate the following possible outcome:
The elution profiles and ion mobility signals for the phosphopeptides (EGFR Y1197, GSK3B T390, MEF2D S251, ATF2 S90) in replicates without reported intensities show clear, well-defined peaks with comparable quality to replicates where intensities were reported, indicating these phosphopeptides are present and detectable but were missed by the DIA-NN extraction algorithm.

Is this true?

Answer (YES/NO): YES